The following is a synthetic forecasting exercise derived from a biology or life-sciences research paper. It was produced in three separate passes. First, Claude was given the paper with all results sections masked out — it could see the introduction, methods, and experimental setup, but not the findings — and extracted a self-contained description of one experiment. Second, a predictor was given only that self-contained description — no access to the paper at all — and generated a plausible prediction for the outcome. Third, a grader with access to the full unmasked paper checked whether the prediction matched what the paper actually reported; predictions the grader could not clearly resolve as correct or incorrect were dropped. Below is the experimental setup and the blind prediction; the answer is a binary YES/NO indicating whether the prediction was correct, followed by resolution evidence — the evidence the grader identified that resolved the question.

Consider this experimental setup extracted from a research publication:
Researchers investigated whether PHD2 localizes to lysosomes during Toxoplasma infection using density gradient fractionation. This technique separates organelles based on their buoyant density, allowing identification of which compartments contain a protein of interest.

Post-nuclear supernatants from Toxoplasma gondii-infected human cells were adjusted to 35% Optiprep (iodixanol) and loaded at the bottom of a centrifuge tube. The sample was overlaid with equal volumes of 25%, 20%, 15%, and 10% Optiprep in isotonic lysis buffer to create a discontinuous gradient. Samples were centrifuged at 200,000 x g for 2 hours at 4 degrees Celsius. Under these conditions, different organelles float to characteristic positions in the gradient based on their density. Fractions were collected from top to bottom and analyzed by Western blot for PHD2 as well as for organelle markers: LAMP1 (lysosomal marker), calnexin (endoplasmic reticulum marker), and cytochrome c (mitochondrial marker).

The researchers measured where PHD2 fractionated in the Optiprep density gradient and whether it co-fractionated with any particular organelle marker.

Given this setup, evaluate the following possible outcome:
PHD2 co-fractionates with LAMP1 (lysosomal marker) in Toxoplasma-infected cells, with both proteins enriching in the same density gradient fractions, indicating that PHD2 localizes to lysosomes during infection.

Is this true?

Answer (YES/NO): YES